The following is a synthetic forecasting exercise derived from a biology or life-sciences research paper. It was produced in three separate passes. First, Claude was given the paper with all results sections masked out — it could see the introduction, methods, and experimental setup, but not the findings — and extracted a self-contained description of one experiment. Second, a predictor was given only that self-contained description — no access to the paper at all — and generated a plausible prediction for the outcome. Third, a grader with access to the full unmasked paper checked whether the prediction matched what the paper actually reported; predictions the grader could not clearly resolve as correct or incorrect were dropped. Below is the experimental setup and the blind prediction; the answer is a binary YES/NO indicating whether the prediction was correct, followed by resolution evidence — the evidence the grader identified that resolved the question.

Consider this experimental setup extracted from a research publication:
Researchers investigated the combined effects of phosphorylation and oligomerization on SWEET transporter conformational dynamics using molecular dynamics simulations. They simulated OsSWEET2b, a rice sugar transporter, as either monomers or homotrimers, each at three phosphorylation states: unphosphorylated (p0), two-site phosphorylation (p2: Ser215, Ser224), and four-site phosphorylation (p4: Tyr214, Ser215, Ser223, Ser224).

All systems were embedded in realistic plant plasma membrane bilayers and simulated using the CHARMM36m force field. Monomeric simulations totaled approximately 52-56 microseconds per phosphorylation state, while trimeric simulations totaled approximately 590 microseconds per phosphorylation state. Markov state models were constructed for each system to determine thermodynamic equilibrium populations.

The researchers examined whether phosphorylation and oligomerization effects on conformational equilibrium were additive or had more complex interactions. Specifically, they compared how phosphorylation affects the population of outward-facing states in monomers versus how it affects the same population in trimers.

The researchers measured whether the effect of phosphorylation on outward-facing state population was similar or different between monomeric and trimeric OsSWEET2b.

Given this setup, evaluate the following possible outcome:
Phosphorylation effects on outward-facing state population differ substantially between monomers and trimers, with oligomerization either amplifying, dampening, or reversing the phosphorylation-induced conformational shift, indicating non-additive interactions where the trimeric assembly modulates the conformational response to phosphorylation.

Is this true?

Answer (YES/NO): YES